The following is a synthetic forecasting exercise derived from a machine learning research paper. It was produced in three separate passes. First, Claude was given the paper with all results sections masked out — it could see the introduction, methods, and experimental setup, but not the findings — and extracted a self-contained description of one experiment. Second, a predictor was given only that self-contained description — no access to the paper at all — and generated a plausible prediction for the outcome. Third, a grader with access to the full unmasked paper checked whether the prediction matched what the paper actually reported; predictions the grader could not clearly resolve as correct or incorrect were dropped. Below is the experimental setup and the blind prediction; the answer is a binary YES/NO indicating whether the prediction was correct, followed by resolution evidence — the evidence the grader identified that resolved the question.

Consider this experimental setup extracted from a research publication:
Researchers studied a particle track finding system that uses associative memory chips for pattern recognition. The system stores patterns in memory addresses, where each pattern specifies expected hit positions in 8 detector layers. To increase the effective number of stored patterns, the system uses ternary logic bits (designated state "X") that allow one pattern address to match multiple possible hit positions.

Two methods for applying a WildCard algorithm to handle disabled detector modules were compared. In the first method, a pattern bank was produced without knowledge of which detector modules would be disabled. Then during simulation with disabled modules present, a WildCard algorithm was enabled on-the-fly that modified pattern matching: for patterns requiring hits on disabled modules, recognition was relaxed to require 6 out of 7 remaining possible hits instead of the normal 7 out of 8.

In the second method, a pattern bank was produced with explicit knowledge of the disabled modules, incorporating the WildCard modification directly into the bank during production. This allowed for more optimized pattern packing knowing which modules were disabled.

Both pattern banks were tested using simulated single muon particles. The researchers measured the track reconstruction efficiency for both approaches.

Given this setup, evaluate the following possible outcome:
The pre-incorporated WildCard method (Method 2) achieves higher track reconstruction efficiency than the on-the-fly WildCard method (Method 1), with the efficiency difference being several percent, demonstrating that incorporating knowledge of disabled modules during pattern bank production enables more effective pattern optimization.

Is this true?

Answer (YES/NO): NO